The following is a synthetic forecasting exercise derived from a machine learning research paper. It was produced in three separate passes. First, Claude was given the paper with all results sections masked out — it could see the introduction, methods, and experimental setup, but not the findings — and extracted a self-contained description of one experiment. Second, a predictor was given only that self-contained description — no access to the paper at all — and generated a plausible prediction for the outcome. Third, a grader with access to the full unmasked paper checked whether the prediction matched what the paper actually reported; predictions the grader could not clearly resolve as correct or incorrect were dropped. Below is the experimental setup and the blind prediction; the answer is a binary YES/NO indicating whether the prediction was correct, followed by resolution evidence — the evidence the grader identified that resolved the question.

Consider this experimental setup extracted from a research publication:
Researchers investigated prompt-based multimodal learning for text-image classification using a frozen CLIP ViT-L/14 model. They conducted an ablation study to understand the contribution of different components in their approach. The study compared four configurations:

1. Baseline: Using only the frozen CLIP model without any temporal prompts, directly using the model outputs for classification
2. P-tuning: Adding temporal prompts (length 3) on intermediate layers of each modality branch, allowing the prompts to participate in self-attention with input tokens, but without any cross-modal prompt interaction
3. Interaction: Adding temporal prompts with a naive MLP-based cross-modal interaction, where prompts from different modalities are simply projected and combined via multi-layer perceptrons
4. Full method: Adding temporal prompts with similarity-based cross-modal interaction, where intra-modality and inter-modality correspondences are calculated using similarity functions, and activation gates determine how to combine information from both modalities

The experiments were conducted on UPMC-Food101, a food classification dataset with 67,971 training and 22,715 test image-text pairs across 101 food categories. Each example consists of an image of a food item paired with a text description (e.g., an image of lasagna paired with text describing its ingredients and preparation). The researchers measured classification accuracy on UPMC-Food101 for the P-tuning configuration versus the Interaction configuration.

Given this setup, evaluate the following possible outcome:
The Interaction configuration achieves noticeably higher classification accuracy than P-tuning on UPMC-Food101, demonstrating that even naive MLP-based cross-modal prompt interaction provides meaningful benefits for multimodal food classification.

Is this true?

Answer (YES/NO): YES